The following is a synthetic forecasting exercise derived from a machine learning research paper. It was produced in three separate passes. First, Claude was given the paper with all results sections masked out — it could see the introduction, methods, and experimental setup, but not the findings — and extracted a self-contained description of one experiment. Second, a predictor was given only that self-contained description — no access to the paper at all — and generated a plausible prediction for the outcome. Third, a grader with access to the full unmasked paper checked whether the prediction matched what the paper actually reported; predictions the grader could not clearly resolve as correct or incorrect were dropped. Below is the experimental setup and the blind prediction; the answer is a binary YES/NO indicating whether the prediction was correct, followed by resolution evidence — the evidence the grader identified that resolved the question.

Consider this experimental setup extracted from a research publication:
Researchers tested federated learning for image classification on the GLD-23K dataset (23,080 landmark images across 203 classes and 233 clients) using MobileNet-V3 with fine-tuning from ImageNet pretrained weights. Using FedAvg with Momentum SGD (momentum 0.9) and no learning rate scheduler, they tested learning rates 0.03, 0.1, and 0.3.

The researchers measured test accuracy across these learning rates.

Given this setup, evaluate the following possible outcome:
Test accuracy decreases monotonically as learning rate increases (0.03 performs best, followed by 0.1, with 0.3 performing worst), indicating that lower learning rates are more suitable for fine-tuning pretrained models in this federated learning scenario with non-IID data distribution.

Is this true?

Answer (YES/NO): YES